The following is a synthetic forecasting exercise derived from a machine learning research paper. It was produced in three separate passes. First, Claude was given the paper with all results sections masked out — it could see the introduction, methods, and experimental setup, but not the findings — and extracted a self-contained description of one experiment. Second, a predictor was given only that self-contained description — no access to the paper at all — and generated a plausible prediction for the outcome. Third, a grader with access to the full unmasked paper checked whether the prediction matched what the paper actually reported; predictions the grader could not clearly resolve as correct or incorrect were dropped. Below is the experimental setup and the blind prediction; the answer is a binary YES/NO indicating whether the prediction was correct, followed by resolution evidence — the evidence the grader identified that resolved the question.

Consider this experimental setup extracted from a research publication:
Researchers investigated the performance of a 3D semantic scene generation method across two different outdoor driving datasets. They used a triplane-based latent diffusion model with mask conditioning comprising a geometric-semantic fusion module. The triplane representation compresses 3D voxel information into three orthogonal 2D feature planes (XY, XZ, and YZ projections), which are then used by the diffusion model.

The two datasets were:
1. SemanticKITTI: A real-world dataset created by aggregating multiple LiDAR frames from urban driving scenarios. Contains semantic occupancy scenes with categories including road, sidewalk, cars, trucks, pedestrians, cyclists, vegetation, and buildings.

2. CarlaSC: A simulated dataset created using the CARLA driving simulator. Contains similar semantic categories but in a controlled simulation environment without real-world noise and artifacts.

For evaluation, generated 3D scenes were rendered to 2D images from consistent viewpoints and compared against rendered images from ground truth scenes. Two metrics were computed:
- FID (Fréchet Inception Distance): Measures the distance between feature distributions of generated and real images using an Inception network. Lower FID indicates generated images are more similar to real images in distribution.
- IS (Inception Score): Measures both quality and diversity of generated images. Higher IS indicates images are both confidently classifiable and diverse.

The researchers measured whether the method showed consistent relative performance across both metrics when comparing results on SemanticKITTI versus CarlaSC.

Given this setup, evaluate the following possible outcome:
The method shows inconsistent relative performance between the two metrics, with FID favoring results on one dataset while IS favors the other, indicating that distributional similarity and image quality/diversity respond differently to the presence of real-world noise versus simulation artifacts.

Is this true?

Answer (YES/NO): NO